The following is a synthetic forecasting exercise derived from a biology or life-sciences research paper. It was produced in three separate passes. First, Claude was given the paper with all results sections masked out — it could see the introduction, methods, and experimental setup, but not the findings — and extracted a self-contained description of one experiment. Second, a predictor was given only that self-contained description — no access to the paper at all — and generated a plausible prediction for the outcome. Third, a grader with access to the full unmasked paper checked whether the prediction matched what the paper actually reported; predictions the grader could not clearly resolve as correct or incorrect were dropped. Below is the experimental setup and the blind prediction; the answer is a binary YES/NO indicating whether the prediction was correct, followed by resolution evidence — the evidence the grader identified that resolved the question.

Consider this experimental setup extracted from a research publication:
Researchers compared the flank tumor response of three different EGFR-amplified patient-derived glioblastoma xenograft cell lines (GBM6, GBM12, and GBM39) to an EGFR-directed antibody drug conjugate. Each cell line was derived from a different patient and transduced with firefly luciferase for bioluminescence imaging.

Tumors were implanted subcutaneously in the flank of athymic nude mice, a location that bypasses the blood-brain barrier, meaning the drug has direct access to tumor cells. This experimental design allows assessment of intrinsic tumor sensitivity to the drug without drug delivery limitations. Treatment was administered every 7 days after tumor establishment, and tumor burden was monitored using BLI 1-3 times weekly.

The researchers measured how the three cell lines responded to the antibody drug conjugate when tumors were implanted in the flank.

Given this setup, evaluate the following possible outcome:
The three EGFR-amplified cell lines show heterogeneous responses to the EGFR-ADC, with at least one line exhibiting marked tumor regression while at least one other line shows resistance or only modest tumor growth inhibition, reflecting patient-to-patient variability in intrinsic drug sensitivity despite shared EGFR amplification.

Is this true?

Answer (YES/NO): YES